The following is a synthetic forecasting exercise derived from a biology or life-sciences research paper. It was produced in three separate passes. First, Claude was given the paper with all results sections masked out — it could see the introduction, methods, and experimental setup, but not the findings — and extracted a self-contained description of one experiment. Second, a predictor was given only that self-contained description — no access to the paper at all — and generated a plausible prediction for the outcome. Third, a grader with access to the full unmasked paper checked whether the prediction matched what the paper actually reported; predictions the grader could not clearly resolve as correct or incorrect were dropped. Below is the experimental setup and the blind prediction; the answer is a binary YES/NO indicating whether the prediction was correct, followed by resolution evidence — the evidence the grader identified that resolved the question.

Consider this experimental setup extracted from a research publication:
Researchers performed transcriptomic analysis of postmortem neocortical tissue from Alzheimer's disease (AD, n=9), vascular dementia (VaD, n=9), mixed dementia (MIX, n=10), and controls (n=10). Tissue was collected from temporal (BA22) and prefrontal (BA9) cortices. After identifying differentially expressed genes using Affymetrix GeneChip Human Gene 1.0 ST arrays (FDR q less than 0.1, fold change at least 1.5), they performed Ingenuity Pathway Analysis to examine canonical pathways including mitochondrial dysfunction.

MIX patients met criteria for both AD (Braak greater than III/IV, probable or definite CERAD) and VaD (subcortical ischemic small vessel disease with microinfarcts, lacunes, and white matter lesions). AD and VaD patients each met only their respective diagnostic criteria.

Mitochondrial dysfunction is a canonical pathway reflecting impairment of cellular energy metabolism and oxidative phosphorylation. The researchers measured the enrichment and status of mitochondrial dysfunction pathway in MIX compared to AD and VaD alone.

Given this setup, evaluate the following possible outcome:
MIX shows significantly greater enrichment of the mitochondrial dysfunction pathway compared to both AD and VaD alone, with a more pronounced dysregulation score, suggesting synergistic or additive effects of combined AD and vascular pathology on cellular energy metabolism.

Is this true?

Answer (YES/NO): YES